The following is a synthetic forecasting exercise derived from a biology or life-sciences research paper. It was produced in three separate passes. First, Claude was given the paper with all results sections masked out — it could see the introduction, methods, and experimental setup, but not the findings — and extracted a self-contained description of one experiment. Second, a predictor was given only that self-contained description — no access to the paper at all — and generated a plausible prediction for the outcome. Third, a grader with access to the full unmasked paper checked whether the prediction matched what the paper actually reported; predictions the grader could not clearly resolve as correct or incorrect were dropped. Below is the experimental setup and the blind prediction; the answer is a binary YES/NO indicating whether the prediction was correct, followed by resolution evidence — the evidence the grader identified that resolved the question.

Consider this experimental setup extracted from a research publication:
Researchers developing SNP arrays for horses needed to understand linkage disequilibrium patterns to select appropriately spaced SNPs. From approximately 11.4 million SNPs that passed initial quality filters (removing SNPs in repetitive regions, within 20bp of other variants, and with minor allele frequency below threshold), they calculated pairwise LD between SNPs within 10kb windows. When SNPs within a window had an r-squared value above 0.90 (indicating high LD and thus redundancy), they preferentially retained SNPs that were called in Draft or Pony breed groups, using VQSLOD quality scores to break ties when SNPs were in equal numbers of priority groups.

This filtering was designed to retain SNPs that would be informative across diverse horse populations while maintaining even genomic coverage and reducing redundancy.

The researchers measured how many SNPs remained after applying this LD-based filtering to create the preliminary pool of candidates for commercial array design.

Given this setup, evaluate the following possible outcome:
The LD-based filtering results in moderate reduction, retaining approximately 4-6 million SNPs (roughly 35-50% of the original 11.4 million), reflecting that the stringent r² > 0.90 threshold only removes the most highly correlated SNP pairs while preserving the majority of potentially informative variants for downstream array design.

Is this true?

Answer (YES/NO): YES